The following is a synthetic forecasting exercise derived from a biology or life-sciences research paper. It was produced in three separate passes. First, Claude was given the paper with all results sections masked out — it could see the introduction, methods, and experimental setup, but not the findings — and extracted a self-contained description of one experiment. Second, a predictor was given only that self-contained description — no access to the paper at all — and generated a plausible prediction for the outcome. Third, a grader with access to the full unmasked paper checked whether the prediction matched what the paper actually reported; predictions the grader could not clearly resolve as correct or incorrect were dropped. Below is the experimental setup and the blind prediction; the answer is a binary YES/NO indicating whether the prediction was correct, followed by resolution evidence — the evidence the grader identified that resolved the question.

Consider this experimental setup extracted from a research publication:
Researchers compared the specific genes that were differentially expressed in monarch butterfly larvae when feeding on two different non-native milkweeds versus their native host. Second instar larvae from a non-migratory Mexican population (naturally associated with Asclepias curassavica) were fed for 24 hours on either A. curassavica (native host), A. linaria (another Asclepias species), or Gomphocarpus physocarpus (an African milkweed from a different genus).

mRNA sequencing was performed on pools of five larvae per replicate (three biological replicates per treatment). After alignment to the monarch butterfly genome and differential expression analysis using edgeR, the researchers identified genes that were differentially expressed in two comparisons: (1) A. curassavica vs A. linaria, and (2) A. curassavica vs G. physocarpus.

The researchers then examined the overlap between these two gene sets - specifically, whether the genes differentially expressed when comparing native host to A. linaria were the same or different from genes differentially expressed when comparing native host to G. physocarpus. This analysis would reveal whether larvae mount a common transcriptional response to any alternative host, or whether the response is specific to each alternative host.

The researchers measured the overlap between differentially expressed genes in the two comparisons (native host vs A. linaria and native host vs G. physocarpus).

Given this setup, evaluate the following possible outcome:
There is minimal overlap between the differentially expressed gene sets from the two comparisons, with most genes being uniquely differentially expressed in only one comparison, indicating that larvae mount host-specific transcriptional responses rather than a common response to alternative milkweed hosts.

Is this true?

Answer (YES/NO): NO